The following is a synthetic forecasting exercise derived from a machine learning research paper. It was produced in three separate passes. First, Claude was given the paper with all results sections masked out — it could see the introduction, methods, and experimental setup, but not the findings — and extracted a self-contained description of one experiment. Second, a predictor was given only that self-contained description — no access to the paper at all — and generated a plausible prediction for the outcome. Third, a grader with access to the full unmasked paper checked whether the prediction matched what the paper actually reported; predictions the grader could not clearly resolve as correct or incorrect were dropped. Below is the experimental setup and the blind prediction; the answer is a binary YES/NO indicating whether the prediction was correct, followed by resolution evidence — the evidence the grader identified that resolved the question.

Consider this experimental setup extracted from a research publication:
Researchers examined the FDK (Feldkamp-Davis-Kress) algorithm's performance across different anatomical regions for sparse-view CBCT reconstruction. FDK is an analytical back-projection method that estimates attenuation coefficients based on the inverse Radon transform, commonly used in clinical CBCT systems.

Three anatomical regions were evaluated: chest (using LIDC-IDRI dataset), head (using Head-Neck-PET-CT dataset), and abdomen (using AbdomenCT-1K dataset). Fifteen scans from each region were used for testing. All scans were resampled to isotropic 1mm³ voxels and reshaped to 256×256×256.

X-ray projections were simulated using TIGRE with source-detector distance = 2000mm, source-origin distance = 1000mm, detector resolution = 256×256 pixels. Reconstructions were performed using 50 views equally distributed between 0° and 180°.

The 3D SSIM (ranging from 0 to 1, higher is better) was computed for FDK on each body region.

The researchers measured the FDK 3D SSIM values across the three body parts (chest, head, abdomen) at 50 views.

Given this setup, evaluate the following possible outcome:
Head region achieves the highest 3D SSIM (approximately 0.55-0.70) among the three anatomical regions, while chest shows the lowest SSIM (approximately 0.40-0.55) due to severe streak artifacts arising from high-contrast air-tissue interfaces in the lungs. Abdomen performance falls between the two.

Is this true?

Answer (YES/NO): NO